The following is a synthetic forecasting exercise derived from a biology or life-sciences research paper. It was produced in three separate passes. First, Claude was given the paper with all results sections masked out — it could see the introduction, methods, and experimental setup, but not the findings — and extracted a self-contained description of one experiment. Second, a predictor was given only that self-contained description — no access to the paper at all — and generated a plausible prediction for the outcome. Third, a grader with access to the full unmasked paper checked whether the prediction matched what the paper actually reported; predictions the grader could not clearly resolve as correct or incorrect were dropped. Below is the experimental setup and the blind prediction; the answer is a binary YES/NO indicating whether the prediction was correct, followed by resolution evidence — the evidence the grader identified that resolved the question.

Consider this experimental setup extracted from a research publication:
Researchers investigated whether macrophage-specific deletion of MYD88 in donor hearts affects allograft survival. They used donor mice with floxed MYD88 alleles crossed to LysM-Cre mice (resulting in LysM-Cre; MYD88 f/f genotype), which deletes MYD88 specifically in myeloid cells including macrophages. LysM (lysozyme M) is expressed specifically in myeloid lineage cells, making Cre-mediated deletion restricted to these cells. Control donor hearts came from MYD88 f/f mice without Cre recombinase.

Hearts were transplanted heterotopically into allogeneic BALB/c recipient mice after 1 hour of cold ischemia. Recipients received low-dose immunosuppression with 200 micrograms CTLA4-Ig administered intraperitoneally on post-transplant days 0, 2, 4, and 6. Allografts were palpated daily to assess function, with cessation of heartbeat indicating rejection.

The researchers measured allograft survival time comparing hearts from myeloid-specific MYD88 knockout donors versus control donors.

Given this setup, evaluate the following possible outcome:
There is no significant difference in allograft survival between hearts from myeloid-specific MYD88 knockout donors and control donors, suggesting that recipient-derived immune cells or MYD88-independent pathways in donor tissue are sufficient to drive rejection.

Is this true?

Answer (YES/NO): NO